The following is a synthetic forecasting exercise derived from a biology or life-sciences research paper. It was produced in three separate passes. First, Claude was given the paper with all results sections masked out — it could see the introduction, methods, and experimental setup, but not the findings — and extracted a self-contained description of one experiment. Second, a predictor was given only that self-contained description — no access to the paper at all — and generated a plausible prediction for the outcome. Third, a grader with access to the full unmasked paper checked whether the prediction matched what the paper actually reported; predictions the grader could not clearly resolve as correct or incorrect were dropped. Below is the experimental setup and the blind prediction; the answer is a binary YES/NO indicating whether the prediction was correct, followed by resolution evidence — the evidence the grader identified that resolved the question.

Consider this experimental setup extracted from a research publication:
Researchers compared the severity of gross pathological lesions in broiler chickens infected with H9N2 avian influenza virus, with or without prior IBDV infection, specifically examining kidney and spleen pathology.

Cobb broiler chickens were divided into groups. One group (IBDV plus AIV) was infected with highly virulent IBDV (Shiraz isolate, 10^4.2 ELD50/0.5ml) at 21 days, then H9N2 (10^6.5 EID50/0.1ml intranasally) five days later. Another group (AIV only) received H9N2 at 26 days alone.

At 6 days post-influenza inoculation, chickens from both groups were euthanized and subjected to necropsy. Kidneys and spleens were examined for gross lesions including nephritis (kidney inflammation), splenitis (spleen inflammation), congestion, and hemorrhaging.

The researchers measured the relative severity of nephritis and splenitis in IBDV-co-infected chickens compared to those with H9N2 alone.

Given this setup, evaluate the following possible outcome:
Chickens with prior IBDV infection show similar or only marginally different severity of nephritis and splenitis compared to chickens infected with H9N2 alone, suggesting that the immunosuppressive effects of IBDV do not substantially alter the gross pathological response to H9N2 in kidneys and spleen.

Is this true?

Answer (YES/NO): NO